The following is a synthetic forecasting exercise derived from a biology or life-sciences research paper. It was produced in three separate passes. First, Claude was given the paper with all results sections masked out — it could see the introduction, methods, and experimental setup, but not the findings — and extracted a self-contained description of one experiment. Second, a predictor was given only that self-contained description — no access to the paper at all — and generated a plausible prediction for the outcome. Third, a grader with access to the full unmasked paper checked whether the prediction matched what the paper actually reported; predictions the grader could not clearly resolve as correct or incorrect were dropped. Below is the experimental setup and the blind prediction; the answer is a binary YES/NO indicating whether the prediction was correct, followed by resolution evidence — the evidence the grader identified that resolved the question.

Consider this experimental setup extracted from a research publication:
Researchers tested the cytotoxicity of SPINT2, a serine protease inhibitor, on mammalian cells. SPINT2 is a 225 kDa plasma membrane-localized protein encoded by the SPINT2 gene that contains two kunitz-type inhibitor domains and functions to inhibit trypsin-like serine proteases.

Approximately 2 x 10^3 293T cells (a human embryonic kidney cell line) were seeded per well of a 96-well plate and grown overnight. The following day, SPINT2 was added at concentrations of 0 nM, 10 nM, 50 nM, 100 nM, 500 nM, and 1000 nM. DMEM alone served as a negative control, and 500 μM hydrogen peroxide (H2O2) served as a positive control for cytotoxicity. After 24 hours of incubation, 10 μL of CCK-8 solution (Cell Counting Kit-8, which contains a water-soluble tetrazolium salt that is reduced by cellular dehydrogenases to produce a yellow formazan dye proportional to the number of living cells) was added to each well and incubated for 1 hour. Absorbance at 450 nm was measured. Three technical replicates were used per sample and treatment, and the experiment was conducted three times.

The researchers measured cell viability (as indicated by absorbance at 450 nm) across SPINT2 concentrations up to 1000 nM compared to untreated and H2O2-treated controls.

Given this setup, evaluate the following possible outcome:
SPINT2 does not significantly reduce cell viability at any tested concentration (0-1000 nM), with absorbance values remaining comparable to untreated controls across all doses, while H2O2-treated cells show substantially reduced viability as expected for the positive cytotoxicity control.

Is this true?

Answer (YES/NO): YES